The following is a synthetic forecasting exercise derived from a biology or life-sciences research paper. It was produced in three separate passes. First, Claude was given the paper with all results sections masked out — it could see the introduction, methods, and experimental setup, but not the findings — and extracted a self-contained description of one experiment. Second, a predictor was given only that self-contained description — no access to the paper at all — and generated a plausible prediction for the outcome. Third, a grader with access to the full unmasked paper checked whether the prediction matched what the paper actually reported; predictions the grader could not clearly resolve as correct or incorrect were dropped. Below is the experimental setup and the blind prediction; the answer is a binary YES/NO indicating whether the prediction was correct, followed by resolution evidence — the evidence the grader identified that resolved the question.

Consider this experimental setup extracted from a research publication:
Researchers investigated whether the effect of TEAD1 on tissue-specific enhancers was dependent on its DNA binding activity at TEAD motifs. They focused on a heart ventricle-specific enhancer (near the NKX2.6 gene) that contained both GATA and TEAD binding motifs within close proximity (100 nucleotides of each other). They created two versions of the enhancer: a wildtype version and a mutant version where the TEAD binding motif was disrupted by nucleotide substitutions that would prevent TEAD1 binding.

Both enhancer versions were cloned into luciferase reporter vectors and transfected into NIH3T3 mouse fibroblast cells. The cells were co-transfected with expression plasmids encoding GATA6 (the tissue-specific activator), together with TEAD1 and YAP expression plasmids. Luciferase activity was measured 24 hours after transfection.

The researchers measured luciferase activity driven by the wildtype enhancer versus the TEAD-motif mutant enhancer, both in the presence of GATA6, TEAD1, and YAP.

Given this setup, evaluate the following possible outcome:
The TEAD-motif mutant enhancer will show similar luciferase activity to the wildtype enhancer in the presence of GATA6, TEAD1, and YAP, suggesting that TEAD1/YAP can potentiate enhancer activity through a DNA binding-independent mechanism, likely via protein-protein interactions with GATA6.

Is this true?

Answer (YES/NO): NO